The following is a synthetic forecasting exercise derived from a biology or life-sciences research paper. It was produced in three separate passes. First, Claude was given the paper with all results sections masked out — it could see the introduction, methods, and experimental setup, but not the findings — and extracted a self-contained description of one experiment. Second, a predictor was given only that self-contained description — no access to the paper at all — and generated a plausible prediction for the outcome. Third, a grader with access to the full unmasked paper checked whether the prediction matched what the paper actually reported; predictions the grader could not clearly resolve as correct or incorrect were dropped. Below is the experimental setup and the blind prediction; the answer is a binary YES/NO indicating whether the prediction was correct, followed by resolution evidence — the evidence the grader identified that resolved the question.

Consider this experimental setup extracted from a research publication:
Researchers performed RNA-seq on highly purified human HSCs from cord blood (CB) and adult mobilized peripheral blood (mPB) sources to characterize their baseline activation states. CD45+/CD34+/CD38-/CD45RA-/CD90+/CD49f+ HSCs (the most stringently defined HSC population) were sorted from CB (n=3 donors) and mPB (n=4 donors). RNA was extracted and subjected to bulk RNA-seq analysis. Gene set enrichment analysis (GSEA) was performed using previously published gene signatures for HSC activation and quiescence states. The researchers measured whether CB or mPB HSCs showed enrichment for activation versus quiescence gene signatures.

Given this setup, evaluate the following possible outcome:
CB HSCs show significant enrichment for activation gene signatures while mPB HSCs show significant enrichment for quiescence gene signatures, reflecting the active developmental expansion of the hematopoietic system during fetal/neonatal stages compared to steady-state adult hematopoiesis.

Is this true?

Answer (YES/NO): YES